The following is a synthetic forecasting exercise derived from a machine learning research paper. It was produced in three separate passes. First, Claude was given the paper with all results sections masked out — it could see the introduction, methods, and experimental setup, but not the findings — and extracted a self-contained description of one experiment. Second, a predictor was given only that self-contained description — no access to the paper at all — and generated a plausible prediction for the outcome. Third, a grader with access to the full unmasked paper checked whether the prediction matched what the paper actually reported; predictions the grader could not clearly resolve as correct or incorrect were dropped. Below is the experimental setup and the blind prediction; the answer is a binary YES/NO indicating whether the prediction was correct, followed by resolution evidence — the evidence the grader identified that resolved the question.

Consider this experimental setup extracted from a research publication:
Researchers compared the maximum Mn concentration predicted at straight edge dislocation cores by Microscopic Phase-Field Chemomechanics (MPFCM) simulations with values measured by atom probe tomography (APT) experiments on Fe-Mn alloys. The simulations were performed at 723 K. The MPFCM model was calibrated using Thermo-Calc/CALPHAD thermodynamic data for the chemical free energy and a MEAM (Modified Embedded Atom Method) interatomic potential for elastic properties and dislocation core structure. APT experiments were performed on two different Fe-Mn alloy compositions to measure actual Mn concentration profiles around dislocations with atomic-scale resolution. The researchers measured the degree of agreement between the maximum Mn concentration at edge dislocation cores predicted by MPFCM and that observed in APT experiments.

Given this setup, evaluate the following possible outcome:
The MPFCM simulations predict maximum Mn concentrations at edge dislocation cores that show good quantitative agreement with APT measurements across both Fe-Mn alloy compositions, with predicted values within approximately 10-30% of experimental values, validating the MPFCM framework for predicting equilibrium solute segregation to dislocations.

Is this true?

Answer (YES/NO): NO